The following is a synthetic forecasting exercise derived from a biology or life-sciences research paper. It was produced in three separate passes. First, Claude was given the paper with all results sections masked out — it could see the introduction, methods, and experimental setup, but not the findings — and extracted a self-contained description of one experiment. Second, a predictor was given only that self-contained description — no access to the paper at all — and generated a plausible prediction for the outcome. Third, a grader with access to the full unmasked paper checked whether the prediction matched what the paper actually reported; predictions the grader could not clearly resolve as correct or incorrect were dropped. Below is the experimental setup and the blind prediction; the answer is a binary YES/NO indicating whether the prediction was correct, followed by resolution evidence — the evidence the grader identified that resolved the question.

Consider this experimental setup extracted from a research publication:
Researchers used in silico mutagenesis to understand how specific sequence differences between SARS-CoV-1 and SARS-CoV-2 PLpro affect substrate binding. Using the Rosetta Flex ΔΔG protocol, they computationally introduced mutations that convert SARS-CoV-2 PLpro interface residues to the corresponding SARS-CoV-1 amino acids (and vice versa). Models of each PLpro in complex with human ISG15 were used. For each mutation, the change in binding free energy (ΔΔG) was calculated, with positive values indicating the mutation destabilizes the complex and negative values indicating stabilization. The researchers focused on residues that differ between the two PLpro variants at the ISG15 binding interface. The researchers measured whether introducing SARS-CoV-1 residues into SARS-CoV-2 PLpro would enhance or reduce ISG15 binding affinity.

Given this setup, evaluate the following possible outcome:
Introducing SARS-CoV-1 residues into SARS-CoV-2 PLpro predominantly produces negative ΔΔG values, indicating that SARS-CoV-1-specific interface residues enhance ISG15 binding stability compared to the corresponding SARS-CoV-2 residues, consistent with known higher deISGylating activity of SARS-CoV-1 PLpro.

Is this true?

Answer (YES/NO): NO